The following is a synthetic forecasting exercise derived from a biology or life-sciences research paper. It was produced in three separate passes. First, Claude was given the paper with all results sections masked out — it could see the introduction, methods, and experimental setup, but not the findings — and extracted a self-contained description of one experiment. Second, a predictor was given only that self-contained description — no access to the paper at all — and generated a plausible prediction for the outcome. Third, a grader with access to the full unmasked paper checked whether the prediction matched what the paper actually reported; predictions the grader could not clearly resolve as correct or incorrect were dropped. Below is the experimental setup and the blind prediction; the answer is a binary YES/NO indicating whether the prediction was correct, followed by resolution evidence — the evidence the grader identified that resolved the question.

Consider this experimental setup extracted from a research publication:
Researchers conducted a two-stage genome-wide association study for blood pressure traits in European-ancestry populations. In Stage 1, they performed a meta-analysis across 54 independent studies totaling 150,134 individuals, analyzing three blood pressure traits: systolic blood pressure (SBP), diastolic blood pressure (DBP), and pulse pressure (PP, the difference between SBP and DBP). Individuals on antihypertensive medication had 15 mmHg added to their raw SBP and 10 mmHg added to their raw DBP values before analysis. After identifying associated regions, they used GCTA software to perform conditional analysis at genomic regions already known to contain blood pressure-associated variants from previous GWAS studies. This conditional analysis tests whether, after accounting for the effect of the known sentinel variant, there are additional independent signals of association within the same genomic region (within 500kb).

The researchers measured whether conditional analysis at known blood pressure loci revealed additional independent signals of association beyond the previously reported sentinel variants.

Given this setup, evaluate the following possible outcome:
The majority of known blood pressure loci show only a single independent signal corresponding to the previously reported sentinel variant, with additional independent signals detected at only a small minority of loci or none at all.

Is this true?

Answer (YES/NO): YES